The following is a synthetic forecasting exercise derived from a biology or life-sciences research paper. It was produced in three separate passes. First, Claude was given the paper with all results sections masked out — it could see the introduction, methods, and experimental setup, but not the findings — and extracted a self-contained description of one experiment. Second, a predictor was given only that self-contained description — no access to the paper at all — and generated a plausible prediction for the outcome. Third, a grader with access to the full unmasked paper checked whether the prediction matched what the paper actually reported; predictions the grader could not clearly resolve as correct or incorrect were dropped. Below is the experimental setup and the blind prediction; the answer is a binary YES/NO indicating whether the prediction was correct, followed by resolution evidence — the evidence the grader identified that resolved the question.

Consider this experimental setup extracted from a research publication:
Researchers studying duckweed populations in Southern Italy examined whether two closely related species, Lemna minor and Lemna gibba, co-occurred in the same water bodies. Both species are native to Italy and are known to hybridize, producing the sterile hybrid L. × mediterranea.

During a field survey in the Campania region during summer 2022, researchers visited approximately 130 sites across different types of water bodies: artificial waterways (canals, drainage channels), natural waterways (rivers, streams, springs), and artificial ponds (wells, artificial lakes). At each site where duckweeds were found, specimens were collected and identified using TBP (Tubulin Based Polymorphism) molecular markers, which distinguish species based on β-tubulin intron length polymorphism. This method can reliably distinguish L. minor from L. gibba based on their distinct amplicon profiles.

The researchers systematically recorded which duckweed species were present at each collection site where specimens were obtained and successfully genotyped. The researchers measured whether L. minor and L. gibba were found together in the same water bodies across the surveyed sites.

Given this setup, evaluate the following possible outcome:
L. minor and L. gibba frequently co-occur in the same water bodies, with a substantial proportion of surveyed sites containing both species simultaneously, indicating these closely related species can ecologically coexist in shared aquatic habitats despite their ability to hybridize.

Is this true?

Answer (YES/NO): NO